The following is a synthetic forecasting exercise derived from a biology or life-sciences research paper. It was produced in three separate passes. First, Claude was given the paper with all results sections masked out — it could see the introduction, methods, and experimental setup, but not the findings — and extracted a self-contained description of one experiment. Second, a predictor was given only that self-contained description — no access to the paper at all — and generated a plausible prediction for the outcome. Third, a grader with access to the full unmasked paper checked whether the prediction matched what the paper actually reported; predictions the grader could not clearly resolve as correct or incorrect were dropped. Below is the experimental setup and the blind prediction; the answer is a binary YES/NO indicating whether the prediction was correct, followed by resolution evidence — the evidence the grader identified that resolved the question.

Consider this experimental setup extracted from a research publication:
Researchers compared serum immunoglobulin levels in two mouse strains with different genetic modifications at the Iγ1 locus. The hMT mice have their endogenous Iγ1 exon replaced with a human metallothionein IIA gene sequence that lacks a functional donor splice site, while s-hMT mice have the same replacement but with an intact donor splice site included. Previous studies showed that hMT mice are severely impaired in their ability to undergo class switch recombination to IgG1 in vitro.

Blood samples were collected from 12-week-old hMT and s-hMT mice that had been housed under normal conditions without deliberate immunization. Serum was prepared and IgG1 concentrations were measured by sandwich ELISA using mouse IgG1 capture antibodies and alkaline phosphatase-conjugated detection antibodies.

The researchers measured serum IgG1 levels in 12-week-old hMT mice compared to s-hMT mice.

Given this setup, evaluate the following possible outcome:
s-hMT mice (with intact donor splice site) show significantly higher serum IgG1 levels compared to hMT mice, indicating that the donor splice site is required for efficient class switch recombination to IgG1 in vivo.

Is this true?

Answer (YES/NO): YES